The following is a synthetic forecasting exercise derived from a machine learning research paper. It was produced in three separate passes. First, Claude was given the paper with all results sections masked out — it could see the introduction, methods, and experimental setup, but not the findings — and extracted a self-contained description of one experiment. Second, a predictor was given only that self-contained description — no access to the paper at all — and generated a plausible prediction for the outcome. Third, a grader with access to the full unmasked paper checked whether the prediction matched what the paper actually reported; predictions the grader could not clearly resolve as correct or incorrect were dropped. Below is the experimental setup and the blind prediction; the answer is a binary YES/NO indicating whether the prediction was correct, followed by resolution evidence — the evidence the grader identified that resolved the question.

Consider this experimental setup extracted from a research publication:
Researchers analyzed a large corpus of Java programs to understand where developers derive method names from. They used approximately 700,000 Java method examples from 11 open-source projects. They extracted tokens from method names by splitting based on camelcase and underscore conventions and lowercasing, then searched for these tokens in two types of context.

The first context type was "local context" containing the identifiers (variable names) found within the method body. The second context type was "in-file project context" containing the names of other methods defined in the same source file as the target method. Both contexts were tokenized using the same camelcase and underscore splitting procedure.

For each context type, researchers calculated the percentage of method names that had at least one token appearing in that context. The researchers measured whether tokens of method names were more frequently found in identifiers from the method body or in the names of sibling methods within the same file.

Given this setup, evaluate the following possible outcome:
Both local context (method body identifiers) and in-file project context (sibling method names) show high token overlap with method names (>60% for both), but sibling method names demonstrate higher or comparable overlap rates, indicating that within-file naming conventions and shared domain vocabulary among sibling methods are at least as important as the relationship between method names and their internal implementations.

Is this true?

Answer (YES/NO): YES